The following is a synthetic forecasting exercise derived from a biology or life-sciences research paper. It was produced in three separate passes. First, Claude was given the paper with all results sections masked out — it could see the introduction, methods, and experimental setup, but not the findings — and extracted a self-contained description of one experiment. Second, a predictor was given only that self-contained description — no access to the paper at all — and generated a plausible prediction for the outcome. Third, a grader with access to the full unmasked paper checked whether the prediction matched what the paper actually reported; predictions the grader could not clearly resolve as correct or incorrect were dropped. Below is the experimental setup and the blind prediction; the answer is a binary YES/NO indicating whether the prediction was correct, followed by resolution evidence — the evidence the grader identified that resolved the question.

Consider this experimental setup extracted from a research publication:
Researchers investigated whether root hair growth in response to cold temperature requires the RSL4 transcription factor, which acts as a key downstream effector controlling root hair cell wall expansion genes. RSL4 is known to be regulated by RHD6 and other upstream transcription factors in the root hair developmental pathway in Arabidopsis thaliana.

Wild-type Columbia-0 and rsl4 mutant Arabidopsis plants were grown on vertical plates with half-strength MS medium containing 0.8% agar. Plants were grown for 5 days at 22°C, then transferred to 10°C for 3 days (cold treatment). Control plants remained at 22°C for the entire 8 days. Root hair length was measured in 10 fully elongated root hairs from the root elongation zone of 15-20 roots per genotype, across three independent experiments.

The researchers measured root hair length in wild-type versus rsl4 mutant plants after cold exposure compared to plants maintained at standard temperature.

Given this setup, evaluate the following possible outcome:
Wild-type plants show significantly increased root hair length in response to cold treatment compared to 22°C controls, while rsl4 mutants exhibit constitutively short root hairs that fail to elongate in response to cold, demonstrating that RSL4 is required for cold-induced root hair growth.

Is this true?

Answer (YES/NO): YES